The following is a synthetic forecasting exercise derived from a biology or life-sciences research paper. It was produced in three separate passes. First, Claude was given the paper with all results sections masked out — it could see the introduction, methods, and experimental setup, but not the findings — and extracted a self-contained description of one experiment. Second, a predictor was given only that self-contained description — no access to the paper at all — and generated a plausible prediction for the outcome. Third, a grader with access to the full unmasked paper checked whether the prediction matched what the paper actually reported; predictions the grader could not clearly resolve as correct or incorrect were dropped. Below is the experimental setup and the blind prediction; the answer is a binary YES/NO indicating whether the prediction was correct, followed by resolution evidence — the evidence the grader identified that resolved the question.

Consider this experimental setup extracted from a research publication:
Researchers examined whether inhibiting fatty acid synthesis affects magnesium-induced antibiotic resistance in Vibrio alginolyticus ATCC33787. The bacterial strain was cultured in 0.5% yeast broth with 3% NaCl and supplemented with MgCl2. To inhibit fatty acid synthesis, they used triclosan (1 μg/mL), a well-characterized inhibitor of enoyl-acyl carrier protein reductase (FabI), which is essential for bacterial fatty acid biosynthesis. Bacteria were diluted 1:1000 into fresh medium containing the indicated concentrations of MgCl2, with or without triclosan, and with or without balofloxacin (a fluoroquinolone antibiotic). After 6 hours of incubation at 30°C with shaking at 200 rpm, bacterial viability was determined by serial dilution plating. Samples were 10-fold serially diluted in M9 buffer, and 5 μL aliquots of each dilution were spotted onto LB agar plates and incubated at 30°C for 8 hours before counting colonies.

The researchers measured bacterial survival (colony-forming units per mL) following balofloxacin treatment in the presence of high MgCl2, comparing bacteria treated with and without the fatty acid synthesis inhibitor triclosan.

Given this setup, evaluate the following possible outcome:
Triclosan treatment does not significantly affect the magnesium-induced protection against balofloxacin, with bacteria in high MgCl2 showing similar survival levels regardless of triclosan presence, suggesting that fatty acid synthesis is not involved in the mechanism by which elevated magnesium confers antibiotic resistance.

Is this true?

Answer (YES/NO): NO